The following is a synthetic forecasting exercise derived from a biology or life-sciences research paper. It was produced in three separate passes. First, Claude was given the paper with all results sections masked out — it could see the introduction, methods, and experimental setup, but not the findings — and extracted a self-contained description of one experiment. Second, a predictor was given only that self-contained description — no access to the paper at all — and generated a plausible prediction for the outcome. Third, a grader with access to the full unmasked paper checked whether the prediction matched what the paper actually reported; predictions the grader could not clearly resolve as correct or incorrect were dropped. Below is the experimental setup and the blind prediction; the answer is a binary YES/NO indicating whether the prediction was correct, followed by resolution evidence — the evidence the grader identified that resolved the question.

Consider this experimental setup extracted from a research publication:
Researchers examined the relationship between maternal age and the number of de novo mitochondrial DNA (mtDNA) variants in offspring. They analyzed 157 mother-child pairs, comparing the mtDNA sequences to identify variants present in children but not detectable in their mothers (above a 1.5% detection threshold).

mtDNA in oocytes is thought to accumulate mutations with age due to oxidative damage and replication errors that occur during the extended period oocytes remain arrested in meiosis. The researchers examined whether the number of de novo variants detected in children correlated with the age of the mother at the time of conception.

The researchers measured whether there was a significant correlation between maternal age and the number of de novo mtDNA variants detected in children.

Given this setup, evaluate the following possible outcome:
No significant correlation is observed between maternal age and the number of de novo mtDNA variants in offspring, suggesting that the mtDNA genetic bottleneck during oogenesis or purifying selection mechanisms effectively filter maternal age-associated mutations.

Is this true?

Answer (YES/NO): NO